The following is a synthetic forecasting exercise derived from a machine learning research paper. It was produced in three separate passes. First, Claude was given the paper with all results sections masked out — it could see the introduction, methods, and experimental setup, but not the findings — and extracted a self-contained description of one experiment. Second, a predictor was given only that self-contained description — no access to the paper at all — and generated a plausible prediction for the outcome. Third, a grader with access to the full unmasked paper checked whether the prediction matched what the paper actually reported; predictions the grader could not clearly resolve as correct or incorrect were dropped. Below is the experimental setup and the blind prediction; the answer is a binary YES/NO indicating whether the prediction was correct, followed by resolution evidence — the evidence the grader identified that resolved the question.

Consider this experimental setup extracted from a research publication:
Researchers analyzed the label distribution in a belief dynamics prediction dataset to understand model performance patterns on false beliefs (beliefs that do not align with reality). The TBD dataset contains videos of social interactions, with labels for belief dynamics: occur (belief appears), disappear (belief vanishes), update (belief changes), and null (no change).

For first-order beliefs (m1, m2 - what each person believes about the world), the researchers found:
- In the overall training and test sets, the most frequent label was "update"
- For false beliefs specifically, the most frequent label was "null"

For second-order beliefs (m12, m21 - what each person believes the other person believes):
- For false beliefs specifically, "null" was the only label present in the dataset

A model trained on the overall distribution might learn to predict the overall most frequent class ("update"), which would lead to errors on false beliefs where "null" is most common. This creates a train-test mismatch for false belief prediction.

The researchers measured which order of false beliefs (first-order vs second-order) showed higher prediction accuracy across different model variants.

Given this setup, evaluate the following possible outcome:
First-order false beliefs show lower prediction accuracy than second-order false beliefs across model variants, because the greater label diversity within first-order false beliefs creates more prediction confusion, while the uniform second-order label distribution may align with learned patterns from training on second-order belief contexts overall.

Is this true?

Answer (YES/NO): NO